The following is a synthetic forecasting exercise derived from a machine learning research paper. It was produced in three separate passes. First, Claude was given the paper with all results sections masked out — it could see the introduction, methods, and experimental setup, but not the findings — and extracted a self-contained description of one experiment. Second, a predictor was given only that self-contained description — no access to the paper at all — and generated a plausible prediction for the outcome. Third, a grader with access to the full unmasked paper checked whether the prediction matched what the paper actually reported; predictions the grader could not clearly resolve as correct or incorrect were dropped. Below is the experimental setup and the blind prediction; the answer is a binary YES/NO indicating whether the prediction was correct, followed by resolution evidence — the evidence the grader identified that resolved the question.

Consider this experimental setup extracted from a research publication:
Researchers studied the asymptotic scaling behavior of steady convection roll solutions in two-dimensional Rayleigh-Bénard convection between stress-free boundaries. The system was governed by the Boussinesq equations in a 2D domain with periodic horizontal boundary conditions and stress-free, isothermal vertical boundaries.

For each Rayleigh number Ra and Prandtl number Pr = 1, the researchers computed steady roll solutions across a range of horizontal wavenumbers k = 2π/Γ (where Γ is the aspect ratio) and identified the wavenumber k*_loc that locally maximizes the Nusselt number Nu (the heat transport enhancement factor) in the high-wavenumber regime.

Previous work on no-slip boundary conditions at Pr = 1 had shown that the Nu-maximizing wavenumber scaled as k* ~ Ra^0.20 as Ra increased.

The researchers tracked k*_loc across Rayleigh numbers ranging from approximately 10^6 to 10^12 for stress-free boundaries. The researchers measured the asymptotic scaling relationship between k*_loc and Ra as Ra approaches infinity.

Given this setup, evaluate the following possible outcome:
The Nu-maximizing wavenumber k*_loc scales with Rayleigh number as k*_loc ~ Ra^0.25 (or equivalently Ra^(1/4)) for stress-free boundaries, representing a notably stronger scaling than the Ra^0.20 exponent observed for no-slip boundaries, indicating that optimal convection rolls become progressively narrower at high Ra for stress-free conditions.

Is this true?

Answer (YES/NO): YES